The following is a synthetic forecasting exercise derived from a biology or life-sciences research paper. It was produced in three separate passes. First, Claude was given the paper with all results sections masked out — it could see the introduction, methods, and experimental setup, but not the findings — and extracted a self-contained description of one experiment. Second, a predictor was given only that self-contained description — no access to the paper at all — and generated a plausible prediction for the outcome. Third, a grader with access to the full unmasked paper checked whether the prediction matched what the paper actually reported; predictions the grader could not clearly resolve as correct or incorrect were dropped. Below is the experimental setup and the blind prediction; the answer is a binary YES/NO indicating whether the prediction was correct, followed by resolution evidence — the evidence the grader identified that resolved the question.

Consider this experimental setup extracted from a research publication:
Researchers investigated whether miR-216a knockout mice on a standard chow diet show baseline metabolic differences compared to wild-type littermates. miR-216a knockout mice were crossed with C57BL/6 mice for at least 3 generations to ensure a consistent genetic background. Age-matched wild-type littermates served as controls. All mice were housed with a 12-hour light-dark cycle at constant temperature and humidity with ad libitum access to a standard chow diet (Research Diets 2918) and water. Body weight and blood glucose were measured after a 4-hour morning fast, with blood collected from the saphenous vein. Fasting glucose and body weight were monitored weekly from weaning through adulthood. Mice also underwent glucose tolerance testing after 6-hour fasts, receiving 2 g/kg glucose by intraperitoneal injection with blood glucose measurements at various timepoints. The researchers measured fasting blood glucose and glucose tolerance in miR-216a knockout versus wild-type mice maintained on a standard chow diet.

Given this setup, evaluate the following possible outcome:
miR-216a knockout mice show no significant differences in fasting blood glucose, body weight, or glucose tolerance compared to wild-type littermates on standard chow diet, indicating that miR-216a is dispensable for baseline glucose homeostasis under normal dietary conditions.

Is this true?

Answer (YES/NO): YES